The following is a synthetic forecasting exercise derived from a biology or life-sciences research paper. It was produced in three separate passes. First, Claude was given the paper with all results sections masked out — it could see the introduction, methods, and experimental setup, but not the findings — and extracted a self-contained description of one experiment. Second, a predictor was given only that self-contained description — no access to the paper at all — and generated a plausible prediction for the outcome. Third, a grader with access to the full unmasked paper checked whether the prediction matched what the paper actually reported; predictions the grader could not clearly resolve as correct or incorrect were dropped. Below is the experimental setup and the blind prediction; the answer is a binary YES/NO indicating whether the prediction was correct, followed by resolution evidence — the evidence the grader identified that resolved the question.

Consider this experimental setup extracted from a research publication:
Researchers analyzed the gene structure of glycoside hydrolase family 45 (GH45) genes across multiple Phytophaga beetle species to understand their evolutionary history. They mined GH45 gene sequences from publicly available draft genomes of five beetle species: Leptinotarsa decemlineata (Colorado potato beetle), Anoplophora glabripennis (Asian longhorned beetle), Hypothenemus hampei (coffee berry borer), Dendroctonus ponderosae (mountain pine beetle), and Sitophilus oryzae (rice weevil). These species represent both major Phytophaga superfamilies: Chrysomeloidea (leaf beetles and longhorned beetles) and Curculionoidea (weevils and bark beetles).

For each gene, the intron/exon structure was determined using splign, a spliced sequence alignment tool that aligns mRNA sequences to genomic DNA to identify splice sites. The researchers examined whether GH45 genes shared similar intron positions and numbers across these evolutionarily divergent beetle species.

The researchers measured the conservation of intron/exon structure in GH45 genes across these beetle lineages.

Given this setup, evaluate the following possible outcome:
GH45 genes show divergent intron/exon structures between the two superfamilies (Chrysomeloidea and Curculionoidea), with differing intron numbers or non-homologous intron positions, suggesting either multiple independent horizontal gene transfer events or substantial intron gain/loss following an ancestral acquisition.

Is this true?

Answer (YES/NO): YES